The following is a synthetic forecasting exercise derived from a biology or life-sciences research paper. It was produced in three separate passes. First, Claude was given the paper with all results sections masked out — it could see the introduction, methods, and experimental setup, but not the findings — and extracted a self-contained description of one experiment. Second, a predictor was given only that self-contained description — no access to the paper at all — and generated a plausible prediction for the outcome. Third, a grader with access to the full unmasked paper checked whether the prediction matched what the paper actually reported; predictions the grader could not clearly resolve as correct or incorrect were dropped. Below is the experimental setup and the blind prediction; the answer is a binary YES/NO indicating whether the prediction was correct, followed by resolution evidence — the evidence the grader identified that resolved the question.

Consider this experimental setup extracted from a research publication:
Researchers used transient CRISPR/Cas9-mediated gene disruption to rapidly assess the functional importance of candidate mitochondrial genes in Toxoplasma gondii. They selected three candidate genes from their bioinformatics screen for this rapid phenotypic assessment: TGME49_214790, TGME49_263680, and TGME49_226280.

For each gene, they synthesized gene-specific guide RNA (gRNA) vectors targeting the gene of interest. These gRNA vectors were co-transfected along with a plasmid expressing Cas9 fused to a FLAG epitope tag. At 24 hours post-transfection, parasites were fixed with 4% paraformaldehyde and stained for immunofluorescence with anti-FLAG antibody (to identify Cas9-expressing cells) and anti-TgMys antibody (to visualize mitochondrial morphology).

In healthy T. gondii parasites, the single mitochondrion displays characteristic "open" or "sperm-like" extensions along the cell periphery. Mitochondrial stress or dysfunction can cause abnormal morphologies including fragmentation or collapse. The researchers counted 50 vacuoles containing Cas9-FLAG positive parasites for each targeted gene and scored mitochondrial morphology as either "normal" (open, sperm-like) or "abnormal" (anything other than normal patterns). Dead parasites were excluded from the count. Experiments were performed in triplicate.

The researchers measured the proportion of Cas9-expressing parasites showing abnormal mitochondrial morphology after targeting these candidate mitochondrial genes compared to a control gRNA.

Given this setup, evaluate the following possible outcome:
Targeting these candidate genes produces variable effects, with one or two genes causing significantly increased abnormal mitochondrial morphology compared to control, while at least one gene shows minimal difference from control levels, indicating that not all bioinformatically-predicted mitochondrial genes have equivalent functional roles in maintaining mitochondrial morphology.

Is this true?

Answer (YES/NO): NO